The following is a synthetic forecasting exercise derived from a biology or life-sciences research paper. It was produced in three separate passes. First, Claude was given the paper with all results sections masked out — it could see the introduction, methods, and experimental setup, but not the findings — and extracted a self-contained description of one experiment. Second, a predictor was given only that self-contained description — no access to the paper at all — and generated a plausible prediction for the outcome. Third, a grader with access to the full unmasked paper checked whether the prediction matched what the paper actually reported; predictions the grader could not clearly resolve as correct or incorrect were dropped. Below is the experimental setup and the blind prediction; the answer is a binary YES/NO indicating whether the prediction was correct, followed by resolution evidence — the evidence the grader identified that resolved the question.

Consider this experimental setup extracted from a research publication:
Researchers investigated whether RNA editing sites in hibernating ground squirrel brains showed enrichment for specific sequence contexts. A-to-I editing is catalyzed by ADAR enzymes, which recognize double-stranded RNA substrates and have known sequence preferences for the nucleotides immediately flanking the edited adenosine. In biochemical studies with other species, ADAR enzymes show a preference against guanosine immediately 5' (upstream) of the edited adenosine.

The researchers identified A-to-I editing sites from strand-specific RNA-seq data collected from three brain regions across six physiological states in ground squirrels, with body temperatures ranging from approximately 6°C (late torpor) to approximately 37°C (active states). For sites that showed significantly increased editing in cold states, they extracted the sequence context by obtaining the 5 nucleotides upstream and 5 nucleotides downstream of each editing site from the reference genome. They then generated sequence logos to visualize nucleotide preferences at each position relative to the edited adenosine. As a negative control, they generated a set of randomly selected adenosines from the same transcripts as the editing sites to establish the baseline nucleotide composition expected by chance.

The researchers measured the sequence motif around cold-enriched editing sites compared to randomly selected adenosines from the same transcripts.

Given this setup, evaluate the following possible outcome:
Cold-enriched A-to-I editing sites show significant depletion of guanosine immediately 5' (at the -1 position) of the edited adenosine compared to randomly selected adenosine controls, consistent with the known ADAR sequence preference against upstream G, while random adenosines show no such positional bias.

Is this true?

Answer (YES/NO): YES